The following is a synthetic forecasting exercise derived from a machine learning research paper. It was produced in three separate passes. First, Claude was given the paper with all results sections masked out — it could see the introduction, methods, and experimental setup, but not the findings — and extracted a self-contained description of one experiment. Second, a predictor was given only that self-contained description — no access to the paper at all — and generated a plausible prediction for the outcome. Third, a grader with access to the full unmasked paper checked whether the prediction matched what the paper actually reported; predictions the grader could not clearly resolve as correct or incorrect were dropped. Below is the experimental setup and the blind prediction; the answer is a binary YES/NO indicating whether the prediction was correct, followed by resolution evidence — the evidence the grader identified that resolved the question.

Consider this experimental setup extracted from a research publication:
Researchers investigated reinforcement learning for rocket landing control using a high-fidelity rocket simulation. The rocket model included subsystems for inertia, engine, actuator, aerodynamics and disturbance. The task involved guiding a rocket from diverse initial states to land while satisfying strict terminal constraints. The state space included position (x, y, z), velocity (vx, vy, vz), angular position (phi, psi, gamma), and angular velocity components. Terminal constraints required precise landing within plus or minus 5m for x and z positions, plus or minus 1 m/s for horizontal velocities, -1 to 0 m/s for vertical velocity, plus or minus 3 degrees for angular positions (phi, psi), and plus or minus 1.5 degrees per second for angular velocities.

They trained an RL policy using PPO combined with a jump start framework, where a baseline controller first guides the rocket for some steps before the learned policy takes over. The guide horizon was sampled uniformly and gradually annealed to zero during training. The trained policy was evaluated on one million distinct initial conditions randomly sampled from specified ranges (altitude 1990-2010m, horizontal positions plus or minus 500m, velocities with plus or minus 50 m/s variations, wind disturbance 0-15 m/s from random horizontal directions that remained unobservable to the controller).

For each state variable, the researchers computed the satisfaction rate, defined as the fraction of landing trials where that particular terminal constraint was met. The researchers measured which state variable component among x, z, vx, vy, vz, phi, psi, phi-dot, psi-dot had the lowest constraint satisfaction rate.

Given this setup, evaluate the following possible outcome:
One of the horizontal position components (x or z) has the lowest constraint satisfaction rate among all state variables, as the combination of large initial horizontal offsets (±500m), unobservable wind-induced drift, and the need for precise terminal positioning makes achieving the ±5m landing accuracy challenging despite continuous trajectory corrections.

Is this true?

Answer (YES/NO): NO